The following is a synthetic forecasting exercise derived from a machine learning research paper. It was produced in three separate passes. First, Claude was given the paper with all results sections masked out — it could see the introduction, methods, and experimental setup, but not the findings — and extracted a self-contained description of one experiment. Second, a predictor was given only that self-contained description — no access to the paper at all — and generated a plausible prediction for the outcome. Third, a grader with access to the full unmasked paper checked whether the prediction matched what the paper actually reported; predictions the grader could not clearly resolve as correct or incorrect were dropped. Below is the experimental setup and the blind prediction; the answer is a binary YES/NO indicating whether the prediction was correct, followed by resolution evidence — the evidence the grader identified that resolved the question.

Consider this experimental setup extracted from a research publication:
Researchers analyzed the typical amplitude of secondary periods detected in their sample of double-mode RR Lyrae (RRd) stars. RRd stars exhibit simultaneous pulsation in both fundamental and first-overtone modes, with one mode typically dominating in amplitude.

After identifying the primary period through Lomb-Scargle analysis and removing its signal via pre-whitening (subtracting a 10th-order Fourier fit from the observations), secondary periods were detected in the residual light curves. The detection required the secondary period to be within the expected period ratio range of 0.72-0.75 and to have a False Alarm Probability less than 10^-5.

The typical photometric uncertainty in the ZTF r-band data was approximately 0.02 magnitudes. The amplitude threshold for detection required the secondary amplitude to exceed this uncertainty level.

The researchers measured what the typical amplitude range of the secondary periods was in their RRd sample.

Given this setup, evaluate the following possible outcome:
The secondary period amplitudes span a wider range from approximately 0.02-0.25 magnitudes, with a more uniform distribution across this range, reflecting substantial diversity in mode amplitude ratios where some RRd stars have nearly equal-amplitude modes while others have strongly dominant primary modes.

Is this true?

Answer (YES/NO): NO